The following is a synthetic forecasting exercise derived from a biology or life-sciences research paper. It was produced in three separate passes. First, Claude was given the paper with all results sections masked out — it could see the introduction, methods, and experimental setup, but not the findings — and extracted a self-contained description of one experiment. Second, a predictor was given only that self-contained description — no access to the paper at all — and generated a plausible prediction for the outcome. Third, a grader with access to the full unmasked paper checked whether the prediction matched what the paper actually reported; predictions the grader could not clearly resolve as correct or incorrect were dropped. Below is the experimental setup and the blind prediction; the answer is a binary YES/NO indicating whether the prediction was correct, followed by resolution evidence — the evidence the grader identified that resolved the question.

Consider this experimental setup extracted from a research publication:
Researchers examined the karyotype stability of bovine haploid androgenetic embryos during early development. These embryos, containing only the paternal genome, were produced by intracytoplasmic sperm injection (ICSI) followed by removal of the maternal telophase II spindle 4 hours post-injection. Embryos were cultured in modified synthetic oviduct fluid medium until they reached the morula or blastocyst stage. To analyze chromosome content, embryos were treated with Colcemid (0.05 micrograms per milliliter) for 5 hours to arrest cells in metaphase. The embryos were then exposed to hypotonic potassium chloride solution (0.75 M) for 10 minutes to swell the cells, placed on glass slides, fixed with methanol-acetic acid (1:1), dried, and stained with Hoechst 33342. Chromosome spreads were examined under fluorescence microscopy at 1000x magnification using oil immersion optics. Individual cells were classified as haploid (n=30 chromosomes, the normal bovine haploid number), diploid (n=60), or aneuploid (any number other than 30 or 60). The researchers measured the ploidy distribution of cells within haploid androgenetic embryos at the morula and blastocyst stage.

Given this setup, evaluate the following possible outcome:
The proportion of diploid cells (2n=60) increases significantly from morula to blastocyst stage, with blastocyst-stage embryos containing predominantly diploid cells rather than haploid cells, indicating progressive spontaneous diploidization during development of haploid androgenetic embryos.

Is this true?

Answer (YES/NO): NO